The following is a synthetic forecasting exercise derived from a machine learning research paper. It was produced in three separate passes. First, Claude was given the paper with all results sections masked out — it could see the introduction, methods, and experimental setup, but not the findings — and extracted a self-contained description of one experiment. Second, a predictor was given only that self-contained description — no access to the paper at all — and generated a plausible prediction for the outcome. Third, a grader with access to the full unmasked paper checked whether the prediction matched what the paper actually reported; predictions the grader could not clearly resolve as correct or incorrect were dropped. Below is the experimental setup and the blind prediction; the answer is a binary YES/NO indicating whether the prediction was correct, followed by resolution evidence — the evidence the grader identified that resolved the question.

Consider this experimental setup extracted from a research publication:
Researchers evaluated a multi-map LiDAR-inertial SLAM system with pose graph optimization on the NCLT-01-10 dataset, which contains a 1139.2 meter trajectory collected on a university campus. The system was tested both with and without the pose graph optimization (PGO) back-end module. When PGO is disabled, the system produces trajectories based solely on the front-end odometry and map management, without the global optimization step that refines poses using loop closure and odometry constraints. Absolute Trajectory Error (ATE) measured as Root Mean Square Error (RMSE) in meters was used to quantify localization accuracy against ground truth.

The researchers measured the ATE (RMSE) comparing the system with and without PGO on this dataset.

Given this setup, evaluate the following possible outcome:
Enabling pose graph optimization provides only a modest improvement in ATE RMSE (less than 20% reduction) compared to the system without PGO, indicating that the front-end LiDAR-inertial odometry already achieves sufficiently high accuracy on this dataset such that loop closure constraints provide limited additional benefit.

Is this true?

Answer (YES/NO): NO